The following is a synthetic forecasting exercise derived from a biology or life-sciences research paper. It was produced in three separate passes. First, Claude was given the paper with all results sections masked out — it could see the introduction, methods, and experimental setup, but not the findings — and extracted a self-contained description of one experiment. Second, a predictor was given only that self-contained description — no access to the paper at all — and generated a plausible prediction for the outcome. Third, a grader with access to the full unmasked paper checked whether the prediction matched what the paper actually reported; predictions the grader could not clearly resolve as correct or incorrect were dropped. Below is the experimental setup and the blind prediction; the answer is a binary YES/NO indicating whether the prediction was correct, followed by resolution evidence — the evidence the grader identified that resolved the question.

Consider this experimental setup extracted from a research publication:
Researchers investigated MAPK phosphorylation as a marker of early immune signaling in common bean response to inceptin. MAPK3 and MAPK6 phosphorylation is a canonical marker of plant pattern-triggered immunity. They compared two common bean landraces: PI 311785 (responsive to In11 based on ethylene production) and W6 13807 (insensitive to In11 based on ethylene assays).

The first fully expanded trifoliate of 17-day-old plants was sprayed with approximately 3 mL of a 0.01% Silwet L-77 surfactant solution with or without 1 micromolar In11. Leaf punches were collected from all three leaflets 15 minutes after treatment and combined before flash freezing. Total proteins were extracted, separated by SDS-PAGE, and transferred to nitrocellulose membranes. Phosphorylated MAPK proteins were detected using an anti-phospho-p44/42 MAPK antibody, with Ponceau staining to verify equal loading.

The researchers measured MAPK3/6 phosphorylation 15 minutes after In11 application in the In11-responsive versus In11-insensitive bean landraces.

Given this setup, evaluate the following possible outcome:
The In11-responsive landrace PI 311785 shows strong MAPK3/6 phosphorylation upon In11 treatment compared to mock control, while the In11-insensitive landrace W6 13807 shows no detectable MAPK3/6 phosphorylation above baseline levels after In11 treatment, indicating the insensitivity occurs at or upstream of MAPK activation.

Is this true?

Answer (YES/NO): YES